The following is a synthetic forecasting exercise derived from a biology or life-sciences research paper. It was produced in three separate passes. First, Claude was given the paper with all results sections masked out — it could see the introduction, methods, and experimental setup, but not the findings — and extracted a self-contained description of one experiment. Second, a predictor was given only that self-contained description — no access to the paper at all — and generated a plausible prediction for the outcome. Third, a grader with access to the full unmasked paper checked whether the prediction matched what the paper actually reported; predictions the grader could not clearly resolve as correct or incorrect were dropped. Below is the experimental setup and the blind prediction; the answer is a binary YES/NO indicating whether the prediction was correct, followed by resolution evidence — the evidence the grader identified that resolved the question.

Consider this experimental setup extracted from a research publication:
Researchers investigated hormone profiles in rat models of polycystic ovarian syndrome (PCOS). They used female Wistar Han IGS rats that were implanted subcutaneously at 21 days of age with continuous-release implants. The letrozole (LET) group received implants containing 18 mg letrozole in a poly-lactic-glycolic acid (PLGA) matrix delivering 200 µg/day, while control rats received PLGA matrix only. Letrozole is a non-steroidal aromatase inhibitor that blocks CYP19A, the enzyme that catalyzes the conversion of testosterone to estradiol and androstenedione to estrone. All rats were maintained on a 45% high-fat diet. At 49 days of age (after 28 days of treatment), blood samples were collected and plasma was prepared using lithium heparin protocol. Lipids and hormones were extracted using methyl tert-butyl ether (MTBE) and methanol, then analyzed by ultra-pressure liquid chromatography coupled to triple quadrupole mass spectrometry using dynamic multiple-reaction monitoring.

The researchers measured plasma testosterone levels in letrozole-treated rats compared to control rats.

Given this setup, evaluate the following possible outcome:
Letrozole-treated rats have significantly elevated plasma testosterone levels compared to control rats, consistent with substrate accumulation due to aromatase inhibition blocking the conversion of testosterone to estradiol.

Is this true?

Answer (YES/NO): YES